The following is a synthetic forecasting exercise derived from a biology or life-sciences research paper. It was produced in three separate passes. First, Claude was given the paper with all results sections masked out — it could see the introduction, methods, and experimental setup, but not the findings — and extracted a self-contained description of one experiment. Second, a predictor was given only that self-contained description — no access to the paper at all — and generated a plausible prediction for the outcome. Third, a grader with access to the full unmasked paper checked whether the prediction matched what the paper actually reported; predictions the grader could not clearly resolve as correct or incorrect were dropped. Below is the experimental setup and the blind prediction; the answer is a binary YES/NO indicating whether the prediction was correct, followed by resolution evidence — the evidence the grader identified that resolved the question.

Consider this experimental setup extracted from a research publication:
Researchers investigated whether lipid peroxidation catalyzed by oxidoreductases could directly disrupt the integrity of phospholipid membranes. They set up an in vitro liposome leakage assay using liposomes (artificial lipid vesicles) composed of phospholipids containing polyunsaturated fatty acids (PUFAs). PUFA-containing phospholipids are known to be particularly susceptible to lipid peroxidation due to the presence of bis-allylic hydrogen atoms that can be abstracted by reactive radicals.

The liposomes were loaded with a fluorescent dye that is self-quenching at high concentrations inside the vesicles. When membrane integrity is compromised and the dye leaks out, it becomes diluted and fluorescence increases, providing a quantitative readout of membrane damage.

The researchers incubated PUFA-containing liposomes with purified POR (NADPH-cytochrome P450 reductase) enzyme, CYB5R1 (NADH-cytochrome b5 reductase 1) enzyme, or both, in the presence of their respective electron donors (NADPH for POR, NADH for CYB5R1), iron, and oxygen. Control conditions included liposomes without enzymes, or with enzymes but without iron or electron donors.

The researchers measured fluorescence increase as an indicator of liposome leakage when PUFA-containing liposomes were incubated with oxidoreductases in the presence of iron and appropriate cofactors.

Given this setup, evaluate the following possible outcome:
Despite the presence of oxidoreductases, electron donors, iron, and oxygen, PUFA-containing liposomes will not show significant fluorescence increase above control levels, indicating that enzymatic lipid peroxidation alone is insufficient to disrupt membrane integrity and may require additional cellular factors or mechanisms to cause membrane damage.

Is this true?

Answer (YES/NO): NO